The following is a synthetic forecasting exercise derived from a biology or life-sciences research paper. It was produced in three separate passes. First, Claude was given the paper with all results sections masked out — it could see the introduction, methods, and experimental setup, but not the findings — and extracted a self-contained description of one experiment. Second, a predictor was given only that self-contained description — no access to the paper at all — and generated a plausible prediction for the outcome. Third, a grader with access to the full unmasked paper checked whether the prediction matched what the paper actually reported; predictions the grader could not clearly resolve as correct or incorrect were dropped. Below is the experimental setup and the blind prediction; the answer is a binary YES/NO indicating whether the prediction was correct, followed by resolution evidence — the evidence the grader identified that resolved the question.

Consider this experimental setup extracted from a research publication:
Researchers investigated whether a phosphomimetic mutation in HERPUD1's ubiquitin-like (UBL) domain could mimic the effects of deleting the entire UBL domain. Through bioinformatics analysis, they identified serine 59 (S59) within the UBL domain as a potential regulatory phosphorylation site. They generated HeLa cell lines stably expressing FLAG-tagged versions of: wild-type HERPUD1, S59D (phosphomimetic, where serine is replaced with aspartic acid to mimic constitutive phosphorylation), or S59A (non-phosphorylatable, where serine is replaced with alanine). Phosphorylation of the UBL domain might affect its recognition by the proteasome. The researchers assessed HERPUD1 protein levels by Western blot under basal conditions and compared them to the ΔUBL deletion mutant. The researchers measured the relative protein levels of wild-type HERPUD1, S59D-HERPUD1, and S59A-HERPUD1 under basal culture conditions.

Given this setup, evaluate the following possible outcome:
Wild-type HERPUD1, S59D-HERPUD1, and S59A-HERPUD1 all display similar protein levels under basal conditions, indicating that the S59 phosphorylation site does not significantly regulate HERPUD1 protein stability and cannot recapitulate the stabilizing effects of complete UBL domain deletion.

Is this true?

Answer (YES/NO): NO